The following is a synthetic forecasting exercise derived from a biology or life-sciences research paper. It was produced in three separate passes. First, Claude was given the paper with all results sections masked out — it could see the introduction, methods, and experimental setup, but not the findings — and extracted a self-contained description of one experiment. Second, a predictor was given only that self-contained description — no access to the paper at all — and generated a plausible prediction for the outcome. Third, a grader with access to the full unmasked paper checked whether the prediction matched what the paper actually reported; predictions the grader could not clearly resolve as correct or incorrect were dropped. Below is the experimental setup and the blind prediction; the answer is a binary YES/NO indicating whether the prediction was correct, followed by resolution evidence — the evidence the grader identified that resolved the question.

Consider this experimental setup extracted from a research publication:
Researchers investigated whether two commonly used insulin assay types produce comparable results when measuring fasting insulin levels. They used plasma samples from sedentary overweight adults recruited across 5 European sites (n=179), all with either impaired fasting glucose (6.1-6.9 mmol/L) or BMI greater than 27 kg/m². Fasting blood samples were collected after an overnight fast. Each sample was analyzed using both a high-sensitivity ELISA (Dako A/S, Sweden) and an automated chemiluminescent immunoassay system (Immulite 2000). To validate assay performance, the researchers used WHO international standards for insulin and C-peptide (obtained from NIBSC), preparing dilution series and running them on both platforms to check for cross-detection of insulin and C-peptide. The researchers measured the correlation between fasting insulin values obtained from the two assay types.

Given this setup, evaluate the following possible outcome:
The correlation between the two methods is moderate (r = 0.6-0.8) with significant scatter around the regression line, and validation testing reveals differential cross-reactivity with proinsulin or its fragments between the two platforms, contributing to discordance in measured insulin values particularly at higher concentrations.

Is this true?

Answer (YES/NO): NO